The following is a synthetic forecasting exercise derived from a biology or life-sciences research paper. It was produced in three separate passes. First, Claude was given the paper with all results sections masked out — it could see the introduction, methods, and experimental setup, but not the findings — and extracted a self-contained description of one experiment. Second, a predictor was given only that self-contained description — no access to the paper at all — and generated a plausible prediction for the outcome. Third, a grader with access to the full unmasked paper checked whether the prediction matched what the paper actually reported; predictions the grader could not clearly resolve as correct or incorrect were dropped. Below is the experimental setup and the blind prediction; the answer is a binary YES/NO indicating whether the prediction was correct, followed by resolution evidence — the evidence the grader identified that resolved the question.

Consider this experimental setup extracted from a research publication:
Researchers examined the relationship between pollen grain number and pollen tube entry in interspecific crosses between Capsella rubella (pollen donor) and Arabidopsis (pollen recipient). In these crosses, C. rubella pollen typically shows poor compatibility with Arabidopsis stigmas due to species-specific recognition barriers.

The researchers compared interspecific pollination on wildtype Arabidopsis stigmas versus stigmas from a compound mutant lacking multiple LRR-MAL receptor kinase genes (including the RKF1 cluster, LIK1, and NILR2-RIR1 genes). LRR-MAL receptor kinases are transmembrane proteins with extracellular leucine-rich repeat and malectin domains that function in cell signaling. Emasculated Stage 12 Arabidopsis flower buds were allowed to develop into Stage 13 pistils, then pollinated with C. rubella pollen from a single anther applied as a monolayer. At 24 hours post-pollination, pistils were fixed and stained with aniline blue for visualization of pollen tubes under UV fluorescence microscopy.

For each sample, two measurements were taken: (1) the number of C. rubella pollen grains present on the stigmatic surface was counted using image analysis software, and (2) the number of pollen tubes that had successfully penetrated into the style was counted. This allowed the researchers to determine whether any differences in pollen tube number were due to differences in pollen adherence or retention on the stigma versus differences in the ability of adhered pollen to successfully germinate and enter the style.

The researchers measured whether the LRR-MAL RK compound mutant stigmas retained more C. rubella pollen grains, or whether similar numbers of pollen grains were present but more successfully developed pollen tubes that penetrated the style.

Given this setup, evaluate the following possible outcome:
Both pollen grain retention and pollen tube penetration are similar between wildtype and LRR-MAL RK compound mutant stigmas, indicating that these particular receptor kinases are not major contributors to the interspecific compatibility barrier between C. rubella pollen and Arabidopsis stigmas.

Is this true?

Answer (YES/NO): NO